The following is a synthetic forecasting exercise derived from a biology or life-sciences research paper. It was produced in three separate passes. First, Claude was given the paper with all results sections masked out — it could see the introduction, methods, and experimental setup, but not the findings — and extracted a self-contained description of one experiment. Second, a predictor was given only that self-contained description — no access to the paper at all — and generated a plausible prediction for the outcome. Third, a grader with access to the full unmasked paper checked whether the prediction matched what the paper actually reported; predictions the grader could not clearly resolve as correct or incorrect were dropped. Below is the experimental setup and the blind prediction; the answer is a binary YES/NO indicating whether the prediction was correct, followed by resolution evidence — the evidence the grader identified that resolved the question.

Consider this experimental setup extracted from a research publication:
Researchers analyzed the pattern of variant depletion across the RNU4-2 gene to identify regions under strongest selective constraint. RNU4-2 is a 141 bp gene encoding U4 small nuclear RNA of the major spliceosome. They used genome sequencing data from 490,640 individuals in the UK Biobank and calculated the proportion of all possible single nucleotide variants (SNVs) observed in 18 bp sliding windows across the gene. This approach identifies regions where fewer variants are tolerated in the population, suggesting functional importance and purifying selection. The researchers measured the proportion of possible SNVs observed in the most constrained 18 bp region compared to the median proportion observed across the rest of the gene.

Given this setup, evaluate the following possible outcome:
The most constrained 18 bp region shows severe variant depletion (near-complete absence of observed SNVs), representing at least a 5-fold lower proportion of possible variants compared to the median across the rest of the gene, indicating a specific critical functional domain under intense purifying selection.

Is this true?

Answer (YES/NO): NO